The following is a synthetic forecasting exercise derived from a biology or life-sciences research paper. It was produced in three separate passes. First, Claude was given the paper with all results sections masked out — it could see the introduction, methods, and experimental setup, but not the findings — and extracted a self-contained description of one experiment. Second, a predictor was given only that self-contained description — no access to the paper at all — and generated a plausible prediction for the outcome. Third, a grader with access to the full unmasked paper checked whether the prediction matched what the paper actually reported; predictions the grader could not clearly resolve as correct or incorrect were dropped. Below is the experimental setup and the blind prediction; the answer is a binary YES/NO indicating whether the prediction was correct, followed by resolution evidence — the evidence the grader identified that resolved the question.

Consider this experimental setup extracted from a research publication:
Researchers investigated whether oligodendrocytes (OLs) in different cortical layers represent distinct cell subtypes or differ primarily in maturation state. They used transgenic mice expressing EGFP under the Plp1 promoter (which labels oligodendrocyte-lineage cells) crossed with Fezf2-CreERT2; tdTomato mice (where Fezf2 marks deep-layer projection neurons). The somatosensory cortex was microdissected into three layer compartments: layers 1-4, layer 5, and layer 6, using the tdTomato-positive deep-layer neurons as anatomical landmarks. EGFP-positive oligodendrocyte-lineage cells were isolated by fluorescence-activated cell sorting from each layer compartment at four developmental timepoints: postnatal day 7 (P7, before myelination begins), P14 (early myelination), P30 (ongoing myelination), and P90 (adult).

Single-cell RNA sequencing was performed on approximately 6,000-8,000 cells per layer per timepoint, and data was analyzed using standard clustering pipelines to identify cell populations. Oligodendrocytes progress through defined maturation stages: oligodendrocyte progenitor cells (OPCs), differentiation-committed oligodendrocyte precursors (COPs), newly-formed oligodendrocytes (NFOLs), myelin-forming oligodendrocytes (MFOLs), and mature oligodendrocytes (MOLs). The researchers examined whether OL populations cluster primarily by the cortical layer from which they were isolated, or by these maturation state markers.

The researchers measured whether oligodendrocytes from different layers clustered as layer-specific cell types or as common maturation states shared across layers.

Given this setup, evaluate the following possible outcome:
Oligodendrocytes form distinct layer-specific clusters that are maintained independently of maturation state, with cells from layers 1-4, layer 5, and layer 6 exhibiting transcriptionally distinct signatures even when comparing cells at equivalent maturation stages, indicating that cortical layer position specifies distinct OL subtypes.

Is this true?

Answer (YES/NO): NO